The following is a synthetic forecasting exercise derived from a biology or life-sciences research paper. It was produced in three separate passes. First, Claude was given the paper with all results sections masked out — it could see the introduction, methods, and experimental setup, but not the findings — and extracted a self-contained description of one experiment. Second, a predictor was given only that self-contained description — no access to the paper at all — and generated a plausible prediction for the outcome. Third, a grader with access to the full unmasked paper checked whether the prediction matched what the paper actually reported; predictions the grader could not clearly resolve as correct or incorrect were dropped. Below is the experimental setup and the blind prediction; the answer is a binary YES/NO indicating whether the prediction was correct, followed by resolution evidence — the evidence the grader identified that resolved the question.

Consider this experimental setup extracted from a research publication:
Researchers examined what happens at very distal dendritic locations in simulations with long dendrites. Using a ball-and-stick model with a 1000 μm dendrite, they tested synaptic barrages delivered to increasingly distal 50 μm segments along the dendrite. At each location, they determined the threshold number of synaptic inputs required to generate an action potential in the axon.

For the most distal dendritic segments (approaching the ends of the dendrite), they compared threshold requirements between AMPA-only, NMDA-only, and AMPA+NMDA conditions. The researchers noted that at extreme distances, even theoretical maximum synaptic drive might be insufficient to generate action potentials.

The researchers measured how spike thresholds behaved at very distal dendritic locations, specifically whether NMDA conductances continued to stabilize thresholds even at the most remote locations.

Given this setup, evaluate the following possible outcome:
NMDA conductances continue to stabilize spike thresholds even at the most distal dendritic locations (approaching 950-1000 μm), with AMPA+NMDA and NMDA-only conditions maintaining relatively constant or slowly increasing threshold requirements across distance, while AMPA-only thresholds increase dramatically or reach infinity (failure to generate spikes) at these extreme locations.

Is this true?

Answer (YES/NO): NO